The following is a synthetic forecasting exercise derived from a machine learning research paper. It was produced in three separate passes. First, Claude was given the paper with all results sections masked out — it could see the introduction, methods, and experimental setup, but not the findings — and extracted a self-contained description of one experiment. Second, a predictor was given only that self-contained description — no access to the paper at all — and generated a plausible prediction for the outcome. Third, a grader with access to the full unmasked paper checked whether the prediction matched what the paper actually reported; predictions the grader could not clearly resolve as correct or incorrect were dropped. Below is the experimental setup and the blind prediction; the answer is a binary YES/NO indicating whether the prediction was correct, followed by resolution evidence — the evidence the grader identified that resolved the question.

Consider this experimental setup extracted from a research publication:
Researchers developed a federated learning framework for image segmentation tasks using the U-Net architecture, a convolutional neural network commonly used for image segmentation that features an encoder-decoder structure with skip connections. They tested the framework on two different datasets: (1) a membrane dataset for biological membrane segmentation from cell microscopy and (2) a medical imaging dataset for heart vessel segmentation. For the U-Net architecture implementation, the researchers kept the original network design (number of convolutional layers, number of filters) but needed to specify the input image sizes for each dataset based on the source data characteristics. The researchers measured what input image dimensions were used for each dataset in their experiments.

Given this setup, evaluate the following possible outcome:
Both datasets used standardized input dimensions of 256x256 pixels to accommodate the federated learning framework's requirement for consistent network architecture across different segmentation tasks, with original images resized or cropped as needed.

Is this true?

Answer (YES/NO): NO